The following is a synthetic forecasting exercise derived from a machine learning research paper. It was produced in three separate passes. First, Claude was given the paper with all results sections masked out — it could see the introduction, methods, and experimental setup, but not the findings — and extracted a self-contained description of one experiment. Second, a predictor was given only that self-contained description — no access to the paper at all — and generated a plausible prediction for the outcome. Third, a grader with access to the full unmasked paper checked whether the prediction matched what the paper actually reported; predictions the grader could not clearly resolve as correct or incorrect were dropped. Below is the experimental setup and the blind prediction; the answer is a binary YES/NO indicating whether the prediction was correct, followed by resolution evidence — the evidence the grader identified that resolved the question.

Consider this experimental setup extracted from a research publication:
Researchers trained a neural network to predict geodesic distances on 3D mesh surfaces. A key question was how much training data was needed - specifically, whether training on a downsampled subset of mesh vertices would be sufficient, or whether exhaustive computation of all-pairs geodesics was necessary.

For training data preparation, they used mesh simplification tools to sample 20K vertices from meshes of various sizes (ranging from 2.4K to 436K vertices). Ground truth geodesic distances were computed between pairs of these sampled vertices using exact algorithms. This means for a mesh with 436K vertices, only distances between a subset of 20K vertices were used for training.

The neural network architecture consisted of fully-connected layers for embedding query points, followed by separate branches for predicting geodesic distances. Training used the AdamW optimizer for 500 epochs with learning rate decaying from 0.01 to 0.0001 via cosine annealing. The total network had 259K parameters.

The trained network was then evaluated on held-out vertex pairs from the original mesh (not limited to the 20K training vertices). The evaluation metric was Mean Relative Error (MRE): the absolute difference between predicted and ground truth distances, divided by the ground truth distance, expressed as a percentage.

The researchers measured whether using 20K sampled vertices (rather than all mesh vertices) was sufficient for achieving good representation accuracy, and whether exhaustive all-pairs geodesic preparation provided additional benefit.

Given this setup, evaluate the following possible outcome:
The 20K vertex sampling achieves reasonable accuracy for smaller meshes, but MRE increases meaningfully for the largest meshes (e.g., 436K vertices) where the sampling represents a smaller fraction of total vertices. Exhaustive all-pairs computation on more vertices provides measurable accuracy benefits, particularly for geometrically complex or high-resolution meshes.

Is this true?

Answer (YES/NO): NO